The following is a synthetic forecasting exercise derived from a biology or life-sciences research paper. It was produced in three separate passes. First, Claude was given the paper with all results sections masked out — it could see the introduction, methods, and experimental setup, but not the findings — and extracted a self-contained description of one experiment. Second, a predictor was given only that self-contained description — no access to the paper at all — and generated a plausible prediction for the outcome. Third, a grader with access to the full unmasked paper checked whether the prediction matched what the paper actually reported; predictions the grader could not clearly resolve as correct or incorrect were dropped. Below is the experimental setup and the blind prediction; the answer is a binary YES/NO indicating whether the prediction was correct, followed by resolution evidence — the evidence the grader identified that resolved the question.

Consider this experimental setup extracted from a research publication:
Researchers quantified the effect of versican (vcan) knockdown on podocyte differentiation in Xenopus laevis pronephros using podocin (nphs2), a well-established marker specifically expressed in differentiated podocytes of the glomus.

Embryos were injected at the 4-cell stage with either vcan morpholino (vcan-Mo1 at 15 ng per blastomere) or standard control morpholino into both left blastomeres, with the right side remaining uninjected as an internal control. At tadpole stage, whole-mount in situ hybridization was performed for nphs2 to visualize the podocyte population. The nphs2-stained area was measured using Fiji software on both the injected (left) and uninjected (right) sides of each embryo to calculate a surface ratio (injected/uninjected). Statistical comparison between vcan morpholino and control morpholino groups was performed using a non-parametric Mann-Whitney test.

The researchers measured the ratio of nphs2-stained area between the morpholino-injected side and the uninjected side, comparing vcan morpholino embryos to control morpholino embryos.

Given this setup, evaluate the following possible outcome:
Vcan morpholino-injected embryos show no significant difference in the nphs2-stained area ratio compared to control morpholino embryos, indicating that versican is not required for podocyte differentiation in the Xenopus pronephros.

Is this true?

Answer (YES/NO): NO